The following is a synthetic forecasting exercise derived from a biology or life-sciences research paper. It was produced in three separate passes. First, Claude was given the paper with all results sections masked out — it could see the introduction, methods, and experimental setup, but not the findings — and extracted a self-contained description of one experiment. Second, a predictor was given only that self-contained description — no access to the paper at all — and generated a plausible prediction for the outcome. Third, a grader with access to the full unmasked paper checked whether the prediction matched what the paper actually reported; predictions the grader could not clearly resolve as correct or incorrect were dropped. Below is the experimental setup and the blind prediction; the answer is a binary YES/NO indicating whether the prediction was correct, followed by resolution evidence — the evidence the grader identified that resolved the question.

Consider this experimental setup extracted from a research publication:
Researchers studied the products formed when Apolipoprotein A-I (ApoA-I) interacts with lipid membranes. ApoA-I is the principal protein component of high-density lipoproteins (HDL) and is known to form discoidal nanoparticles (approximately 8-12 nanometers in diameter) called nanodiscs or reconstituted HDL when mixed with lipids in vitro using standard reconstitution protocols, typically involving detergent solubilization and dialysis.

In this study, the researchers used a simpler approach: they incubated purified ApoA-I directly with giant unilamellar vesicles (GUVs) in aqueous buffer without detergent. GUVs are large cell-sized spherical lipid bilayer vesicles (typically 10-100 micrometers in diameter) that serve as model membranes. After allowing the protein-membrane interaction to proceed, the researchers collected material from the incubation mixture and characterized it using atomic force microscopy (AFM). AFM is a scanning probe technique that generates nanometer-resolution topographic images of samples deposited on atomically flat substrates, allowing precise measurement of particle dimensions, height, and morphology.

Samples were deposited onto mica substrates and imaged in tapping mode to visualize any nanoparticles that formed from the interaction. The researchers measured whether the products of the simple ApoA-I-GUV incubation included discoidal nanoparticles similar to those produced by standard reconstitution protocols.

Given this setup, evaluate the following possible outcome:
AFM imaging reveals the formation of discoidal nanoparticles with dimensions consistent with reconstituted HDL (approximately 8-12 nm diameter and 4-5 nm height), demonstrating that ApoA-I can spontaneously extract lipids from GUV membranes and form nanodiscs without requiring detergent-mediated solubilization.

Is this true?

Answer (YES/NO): NO